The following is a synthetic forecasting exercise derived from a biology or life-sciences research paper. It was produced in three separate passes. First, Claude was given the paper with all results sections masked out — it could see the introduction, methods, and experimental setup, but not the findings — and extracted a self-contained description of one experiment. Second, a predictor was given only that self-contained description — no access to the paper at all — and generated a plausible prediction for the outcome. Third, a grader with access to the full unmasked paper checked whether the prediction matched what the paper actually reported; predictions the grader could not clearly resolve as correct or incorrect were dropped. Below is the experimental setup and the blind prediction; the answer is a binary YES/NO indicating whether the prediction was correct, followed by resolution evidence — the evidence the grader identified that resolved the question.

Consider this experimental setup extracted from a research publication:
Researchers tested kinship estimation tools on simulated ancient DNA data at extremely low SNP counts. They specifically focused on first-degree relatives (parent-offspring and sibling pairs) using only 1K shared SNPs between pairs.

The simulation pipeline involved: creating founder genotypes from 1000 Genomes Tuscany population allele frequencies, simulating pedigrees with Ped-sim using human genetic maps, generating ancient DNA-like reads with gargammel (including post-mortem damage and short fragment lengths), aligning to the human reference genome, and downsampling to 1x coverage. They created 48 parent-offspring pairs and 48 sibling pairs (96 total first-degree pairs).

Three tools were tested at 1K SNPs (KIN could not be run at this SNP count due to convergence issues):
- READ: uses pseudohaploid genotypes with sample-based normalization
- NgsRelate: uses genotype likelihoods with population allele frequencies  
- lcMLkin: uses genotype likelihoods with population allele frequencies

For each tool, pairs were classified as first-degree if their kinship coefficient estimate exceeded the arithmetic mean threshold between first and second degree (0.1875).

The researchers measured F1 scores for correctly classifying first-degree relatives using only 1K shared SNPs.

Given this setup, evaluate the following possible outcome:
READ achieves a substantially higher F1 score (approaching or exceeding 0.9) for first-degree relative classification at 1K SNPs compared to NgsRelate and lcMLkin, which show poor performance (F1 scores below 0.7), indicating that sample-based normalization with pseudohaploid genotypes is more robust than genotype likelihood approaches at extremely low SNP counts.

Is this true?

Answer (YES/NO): NO